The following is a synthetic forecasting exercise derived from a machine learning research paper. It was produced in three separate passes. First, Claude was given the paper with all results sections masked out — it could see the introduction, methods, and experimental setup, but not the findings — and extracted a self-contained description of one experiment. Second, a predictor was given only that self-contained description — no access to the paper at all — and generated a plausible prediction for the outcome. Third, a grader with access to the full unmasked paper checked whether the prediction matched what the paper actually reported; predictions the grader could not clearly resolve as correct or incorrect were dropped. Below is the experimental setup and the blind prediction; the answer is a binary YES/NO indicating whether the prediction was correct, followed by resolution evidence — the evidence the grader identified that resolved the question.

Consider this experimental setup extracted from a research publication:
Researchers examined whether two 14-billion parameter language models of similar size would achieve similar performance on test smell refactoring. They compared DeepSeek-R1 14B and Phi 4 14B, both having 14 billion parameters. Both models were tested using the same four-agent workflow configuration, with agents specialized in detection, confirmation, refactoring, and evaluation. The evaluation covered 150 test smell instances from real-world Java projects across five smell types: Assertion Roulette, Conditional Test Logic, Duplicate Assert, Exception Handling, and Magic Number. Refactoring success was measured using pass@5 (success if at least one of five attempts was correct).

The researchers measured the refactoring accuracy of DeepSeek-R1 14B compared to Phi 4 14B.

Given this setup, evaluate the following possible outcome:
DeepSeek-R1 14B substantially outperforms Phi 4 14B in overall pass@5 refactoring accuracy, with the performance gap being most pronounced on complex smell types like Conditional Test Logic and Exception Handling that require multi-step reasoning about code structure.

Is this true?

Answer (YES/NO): NO